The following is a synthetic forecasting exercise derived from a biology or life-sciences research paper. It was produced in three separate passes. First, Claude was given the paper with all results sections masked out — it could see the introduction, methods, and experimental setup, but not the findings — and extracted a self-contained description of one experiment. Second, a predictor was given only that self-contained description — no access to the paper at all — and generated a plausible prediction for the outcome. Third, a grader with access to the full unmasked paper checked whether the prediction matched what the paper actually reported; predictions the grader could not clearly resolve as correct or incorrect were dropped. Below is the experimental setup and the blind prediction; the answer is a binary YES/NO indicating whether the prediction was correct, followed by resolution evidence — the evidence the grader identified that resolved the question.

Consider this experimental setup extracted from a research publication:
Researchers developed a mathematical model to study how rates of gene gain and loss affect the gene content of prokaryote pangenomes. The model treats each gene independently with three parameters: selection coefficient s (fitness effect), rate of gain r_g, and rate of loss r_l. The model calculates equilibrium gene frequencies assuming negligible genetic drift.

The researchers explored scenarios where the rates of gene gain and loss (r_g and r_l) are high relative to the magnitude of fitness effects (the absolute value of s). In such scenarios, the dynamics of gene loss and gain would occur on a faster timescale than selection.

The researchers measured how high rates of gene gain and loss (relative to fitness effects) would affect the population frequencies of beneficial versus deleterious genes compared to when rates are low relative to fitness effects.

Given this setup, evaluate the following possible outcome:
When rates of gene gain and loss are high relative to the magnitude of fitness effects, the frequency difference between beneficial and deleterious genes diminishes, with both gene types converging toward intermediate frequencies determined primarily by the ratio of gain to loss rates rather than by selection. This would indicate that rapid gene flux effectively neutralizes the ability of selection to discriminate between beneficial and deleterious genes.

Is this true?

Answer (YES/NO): YES